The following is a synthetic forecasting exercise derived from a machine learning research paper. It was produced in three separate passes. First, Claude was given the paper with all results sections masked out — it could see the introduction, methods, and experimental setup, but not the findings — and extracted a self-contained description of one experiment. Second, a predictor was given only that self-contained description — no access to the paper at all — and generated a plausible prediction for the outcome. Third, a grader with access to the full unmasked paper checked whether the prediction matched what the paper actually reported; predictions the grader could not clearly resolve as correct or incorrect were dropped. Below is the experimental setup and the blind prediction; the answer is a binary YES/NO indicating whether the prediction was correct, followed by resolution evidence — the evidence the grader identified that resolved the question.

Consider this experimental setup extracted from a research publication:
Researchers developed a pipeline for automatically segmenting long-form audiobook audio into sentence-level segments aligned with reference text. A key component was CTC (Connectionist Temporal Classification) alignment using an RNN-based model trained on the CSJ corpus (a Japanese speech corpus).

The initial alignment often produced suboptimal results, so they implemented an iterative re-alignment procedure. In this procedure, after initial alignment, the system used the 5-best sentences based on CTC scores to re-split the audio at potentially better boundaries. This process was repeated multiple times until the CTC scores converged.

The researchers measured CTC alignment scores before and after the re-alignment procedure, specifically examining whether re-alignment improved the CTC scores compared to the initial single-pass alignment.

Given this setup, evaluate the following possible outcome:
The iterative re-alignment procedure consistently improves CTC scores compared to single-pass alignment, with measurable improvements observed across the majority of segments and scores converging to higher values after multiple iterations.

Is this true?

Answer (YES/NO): YES